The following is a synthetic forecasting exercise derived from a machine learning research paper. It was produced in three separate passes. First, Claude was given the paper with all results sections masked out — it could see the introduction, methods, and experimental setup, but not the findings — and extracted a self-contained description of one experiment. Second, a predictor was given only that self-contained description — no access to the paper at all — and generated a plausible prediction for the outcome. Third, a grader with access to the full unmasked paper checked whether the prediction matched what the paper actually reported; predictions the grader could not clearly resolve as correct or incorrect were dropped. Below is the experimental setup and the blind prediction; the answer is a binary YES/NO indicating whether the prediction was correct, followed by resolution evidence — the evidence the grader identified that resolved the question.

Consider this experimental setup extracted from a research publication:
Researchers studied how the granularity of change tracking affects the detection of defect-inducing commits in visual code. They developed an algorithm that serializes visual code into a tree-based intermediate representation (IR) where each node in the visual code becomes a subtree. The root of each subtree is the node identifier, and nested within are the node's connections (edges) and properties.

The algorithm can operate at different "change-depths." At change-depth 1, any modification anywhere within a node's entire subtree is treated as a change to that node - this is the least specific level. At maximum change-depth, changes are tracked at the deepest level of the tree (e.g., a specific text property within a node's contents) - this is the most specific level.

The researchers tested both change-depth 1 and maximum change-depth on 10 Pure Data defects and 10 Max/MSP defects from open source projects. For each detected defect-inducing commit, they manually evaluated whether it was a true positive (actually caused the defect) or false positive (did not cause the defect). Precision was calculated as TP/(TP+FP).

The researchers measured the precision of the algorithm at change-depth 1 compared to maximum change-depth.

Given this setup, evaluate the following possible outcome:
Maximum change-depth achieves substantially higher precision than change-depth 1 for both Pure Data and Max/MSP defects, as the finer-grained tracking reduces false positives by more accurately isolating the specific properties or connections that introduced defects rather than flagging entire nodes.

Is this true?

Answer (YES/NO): NO